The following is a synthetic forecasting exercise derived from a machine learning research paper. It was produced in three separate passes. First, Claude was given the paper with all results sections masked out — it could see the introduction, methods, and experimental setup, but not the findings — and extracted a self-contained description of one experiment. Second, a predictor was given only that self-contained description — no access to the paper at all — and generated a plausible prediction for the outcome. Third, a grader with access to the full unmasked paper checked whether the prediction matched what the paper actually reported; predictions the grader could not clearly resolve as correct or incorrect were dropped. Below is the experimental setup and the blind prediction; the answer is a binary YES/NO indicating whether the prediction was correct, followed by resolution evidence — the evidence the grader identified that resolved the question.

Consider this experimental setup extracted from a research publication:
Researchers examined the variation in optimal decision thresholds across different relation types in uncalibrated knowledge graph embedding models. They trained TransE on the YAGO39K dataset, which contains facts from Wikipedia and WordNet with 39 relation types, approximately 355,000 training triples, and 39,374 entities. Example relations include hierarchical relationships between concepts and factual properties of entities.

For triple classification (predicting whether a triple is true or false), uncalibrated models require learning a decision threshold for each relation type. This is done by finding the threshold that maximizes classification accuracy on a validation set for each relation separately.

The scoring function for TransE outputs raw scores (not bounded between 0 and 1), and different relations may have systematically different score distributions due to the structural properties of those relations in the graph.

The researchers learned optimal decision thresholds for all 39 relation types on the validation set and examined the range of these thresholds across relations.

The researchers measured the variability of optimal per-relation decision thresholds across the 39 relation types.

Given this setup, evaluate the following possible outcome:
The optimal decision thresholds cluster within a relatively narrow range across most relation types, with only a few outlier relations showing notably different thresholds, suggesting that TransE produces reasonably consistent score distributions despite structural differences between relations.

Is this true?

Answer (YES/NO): NO